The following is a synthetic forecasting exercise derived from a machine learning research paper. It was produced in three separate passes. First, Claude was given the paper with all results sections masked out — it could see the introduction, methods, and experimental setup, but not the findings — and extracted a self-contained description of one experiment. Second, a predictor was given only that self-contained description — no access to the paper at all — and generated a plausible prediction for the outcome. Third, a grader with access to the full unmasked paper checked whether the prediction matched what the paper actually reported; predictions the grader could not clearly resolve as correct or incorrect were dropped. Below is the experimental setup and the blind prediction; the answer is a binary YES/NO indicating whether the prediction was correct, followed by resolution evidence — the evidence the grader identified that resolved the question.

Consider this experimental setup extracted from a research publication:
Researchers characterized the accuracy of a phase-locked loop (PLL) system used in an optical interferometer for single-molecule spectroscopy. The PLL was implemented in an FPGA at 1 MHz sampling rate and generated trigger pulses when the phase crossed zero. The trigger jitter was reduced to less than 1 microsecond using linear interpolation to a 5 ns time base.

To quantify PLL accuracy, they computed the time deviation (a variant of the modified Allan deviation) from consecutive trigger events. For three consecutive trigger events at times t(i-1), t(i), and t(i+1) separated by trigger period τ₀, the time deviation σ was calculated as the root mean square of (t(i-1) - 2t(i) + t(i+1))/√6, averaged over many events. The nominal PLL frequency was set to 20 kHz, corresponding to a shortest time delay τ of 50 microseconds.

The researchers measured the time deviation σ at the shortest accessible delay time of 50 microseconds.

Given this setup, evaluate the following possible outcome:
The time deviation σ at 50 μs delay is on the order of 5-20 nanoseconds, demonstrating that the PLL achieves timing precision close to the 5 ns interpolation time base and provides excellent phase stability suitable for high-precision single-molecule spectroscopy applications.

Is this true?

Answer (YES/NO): YES